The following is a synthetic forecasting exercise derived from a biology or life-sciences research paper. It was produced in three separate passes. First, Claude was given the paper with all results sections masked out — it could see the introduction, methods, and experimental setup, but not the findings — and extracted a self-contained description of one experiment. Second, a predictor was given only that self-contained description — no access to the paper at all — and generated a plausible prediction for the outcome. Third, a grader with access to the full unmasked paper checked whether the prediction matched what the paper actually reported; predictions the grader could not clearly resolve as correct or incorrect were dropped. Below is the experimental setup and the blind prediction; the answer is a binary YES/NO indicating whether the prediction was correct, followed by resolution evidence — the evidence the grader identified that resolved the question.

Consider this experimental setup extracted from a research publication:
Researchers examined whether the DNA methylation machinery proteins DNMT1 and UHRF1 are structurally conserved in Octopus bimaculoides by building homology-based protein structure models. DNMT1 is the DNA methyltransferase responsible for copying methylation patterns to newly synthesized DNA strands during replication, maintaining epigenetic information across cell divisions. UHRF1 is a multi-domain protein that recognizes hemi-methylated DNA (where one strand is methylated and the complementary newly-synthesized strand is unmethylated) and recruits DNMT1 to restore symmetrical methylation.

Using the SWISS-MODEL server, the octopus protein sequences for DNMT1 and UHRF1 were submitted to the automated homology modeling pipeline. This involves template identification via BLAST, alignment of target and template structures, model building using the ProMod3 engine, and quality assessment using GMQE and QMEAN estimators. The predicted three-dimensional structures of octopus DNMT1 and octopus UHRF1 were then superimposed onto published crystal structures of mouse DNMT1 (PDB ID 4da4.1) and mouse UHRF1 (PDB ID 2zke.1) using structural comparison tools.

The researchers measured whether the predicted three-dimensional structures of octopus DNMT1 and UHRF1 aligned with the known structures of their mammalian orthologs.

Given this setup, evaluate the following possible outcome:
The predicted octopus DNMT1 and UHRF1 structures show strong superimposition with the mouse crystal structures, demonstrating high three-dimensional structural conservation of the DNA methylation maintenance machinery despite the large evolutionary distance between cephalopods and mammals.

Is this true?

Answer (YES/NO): YES